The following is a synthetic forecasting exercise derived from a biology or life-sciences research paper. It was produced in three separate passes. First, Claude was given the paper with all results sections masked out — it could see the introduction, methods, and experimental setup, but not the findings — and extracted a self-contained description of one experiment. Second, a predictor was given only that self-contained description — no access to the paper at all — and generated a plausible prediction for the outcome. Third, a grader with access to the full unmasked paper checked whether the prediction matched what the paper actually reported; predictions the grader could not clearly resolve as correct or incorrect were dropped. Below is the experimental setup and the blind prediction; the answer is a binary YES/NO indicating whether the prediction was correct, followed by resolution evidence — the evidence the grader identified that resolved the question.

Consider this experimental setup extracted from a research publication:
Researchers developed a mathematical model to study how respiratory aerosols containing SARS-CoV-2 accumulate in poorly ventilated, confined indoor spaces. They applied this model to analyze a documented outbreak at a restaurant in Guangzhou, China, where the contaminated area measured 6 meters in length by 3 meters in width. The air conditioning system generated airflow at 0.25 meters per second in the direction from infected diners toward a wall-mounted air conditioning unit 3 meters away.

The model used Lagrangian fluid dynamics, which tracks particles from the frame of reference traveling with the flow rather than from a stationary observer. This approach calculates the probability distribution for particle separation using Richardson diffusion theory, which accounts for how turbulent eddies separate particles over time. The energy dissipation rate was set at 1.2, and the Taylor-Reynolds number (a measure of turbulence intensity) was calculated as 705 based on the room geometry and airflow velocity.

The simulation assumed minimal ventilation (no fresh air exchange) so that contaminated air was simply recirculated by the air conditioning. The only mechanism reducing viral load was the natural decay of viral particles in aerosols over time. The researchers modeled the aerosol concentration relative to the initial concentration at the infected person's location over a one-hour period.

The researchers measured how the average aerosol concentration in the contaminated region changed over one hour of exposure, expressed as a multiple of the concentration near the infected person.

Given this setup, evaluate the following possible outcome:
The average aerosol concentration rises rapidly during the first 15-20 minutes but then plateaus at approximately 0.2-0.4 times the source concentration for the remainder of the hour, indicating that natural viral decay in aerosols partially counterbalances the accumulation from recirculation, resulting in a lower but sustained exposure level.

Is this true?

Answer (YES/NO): NO